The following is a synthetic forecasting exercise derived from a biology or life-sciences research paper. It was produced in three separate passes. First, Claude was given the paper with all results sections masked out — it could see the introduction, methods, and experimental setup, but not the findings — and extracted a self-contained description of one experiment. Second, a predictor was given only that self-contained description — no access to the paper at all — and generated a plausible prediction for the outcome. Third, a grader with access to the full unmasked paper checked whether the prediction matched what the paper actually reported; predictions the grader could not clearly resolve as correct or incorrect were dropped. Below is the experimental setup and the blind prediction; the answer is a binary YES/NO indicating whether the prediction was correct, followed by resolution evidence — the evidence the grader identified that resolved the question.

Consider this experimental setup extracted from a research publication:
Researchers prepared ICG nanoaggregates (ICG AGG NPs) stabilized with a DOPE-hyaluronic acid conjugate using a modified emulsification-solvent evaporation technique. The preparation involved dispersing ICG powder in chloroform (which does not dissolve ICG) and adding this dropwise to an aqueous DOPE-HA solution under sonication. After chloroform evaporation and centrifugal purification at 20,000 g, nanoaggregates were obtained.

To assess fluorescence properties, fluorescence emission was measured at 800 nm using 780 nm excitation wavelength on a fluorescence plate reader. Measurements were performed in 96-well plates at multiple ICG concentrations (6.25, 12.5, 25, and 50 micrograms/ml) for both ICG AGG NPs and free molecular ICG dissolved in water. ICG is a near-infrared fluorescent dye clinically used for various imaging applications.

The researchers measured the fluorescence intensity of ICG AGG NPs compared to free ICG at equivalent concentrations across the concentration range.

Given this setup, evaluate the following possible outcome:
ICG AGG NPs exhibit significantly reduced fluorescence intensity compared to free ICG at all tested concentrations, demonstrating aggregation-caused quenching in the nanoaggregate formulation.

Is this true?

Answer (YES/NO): YES